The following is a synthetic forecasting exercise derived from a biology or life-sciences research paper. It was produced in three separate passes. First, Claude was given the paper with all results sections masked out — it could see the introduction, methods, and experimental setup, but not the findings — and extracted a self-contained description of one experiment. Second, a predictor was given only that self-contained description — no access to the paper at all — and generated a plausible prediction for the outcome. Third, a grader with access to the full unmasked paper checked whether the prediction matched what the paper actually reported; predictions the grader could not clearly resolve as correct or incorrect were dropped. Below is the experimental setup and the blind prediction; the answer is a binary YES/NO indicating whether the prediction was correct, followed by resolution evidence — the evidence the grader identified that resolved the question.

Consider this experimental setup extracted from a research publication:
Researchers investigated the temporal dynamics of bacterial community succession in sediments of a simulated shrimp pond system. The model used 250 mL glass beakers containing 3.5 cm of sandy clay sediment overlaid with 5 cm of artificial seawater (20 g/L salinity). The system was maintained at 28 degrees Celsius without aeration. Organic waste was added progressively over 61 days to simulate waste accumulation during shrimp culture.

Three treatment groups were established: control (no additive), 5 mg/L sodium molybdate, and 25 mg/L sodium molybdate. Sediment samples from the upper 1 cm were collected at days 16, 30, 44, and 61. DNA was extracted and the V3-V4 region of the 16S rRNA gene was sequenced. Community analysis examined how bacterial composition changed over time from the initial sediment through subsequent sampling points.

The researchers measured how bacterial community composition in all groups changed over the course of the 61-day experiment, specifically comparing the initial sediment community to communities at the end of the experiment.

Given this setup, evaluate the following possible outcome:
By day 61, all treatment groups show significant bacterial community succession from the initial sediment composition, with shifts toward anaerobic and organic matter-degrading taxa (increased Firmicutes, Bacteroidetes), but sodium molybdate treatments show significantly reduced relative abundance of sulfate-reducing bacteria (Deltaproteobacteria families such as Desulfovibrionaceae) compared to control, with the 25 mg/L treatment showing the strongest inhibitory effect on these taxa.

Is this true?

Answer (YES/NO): NO